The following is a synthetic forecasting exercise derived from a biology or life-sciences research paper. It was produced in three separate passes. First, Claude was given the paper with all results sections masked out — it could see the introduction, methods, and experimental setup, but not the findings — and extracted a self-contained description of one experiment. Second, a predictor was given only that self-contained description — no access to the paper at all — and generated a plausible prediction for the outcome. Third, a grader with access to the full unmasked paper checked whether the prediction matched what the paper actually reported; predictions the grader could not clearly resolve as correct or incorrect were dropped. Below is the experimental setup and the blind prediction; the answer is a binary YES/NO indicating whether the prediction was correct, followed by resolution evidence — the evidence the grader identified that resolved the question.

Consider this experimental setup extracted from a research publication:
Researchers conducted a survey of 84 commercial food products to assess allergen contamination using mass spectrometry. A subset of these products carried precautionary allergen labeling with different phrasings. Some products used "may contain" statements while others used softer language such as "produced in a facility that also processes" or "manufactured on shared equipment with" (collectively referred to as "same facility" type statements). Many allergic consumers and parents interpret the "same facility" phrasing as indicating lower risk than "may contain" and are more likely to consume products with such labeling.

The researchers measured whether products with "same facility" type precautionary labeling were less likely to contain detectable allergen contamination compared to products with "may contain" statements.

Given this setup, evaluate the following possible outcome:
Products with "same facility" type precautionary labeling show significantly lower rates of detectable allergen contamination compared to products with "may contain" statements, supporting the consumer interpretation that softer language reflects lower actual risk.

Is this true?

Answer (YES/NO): NO